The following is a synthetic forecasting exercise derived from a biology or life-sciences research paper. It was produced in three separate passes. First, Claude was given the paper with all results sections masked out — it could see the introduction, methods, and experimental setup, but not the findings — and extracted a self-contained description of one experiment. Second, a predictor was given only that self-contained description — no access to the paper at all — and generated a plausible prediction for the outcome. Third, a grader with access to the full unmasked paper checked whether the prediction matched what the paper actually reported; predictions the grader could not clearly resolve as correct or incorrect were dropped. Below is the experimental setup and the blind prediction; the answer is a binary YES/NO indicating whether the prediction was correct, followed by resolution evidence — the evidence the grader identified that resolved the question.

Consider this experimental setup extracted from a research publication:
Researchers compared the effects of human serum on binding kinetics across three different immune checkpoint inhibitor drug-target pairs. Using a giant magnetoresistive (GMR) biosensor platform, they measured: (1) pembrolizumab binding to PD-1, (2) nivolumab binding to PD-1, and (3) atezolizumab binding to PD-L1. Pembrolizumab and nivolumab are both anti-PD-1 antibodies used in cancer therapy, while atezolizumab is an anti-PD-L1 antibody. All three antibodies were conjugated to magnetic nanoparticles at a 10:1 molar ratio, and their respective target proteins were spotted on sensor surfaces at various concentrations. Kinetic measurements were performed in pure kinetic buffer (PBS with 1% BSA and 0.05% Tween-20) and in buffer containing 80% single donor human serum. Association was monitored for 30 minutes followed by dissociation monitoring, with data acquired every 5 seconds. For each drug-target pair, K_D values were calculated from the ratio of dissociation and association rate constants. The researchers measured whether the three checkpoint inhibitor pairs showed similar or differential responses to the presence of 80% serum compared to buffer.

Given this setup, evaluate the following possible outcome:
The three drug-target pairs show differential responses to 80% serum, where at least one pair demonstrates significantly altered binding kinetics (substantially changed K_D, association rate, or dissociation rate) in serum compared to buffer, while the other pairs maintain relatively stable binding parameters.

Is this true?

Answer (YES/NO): NO